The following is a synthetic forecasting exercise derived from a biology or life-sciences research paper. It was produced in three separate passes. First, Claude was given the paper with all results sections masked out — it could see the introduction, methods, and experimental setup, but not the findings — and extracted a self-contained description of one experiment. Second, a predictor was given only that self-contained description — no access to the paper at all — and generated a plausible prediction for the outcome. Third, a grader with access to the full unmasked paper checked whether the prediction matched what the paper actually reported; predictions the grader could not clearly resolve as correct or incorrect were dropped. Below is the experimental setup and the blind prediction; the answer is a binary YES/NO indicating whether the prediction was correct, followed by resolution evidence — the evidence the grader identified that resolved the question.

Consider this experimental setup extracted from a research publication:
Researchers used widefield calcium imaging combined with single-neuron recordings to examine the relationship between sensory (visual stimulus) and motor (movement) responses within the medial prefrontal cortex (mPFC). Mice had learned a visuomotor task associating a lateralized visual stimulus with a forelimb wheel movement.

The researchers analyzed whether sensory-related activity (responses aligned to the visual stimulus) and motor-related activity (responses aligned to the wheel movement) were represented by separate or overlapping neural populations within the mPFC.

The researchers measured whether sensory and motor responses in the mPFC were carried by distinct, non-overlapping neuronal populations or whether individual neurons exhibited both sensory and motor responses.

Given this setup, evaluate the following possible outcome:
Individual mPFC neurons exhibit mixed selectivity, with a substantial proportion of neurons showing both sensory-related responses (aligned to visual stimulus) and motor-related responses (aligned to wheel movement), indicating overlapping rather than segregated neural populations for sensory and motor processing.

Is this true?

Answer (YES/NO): YES